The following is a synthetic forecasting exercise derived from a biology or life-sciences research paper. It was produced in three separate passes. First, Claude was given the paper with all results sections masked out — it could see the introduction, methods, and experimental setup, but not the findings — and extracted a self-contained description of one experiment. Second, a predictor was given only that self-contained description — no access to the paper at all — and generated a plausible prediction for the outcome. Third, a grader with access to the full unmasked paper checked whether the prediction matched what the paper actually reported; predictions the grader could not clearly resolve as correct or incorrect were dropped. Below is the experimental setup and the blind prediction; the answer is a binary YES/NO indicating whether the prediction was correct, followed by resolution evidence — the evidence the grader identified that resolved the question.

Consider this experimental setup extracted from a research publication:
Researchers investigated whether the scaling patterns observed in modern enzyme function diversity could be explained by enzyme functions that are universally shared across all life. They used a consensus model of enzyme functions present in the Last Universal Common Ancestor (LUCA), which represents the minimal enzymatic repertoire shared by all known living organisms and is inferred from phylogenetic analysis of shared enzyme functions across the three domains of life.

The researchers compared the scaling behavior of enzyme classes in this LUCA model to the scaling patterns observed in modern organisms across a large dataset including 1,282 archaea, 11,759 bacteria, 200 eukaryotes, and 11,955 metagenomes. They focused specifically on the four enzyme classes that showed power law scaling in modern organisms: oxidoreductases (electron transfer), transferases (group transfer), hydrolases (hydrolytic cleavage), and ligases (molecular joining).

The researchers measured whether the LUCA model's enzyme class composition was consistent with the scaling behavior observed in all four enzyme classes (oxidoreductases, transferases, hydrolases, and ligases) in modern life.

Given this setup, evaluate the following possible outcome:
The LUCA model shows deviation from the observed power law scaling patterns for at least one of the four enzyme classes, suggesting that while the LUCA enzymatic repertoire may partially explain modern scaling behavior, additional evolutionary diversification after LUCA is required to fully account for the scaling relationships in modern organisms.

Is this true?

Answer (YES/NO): YES